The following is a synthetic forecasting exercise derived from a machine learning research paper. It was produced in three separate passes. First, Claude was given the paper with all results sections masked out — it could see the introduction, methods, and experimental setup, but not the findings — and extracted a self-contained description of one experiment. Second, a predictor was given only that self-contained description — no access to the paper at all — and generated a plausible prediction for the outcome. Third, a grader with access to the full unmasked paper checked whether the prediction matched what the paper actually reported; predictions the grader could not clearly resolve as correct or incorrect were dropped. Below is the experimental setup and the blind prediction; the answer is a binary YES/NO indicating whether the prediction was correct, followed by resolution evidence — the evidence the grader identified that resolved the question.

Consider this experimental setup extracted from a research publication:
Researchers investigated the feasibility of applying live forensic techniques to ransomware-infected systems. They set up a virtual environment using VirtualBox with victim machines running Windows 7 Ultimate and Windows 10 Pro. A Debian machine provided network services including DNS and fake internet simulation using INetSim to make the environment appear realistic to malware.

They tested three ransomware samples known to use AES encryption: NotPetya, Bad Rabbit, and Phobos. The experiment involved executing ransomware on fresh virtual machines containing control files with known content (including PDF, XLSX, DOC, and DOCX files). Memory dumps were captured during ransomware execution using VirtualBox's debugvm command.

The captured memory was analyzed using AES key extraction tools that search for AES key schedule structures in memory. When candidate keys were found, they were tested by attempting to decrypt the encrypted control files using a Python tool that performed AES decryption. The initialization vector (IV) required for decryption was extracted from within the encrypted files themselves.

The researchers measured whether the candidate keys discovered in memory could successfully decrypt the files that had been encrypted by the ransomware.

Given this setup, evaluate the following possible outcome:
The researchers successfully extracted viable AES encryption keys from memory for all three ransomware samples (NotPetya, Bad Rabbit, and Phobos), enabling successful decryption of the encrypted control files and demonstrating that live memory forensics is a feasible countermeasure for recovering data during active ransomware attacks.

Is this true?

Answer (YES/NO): YES